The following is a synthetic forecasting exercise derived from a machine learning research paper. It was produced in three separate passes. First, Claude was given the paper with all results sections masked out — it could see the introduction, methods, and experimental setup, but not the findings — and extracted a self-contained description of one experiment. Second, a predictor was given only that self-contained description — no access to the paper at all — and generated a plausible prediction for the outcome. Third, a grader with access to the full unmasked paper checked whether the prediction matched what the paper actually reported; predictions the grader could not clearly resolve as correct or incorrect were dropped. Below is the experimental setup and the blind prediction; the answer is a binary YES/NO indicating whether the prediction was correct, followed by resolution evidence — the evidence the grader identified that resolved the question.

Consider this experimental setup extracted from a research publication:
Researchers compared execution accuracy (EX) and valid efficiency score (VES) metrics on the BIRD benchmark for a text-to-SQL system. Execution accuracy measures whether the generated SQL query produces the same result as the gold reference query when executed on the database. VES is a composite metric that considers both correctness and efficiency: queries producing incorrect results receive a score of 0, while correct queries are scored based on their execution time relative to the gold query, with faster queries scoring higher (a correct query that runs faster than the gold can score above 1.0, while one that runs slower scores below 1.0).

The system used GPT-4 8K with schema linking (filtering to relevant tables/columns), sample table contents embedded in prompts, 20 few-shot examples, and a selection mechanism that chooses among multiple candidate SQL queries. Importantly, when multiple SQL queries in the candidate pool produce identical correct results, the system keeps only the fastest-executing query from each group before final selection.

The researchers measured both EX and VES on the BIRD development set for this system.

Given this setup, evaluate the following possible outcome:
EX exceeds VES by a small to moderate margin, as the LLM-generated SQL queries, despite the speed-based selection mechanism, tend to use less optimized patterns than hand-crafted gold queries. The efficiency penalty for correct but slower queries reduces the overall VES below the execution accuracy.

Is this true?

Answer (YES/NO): NO